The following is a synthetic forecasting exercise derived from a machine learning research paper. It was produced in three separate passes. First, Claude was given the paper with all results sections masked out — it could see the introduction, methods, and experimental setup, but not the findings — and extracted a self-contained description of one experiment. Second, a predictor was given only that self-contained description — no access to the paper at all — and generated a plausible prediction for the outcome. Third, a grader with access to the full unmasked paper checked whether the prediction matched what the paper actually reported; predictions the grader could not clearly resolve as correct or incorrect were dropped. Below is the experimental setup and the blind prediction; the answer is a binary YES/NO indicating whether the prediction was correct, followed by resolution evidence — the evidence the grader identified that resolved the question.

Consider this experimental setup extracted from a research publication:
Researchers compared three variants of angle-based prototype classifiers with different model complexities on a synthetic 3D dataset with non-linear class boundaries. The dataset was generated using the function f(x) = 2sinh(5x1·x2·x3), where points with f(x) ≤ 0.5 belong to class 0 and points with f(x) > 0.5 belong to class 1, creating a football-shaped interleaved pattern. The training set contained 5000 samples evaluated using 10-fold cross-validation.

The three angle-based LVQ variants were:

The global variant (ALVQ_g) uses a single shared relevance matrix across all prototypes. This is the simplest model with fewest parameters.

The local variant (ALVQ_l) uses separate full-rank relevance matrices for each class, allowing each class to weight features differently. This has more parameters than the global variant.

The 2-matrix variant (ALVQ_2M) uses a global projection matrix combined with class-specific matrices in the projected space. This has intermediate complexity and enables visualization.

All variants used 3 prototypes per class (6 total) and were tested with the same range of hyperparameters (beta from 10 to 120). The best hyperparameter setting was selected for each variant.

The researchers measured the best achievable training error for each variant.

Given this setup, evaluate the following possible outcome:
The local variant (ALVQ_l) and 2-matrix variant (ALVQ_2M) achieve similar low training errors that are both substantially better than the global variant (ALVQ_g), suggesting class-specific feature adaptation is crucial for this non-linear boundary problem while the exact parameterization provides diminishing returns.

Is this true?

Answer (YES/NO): NO